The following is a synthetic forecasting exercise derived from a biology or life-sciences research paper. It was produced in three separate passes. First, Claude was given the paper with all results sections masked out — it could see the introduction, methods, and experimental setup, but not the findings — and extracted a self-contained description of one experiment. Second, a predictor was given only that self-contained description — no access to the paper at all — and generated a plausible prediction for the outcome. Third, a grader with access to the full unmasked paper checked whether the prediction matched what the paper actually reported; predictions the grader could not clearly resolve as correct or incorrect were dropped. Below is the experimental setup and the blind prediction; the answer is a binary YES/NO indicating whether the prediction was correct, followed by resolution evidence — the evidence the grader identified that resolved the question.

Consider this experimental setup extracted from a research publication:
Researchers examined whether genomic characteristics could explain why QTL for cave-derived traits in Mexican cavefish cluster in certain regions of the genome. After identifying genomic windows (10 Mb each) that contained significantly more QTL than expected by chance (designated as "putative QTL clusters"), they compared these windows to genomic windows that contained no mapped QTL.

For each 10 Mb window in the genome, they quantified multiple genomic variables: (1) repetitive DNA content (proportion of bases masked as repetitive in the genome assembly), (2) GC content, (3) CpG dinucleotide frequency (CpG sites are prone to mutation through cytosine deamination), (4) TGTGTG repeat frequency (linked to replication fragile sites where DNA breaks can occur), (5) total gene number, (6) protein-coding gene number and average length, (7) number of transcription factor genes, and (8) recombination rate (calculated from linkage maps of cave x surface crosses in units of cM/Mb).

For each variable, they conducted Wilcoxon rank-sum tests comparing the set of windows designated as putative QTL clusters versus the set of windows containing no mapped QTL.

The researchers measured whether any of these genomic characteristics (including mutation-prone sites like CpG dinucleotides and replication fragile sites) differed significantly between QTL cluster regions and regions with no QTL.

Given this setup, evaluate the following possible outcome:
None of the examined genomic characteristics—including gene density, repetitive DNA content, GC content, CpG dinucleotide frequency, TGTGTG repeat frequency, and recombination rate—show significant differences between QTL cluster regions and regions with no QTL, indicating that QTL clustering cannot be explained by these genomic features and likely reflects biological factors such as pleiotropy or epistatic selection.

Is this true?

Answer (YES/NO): YES